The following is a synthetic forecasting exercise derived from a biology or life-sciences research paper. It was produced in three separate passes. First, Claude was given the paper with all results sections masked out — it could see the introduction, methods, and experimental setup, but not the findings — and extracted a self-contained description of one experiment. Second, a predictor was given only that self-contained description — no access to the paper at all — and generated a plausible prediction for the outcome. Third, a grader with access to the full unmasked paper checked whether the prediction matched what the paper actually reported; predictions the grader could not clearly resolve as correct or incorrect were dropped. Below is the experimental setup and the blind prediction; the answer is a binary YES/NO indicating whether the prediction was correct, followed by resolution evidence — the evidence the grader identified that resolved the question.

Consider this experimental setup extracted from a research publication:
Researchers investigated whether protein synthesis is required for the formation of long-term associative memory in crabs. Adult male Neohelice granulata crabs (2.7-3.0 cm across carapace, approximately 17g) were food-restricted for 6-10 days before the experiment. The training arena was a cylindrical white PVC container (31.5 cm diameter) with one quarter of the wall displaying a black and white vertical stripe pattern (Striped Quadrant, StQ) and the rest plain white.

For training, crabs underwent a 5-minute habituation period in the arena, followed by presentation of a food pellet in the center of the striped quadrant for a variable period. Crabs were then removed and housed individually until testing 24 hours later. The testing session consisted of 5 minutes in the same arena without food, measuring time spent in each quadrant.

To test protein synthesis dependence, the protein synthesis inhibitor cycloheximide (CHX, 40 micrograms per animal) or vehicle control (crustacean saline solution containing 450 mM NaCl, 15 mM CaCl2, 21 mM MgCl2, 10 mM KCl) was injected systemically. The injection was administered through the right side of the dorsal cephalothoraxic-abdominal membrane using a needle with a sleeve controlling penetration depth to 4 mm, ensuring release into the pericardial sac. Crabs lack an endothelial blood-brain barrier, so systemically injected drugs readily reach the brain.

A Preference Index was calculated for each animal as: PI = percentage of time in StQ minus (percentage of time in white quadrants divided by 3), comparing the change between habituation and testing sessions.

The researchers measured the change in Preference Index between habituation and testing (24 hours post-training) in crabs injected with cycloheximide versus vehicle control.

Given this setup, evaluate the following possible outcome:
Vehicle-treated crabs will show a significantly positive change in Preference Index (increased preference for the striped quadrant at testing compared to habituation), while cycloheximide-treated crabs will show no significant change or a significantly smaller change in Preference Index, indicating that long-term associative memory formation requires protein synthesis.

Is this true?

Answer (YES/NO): YES